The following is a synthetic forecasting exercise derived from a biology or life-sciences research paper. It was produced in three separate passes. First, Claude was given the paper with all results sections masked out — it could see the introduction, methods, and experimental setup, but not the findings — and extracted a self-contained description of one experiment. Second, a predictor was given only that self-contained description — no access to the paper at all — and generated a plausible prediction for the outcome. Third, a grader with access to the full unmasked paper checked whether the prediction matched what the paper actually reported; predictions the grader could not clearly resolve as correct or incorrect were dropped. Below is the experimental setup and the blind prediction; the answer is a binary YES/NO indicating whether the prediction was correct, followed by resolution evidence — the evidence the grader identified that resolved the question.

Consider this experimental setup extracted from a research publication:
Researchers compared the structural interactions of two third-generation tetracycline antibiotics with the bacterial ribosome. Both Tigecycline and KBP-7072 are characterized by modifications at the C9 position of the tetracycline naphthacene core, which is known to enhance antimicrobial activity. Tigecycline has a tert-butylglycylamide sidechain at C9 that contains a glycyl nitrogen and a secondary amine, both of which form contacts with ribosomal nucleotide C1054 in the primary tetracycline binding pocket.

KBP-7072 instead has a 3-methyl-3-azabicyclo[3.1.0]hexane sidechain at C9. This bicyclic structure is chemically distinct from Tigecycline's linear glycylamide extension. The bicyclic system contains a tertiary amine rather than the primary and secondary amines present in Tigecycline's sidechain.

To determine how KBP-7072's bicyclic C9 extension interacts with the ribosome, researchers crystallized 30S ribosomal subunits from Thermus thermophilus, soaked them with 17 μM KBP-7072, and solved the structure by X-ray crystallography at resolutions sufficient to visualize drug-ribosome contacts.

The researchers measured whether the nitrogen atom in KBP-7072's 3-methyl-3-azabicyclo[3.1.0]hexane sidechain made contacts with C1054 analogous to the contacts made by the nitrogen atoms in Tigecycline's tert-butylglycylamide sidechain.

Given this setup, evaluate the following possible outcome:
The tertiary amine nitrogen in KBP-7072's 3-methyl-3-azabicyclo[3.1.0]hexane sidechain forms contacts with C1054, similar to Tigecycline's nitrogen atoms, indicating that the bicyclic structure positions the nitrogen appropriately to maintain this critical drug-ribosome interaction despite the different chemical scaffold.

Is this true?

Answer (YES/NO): NO